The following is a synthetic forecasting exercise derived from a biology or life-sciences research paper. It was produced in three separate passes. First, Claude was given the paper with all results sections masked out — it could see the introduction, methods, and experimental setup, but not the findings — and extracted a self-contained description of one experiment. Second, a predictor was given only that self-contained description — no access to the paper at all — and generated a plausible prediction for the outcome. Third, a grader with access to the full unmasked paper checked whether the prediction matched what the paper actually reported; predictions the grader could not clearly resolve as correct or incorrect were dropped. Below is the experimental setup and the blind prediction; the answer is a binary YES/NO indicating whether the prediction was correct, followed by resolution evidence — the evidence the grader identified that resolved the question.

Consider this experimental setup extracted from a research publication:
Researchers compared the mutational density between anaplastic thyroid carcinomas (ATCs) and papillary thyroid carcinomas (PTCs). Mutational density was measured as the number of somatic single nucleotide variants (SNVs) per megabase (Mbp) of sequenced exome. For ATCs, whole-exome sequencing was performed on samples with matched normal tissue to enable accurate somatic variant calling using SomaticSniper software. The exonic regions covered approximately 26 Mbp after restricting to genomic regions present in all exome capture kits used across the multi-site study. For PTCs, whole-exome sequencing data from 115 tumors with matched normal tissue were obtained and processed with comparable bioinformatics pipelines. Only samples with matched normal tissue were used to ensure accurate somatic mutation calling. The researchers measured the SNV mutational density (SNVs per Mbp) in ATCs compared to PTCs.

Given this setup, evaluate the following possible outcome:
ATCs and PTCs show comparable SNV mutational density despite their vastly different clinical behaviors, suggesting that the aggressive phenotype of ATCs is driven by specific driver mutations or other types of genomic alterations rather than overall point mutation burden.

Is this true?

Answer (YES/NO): NO